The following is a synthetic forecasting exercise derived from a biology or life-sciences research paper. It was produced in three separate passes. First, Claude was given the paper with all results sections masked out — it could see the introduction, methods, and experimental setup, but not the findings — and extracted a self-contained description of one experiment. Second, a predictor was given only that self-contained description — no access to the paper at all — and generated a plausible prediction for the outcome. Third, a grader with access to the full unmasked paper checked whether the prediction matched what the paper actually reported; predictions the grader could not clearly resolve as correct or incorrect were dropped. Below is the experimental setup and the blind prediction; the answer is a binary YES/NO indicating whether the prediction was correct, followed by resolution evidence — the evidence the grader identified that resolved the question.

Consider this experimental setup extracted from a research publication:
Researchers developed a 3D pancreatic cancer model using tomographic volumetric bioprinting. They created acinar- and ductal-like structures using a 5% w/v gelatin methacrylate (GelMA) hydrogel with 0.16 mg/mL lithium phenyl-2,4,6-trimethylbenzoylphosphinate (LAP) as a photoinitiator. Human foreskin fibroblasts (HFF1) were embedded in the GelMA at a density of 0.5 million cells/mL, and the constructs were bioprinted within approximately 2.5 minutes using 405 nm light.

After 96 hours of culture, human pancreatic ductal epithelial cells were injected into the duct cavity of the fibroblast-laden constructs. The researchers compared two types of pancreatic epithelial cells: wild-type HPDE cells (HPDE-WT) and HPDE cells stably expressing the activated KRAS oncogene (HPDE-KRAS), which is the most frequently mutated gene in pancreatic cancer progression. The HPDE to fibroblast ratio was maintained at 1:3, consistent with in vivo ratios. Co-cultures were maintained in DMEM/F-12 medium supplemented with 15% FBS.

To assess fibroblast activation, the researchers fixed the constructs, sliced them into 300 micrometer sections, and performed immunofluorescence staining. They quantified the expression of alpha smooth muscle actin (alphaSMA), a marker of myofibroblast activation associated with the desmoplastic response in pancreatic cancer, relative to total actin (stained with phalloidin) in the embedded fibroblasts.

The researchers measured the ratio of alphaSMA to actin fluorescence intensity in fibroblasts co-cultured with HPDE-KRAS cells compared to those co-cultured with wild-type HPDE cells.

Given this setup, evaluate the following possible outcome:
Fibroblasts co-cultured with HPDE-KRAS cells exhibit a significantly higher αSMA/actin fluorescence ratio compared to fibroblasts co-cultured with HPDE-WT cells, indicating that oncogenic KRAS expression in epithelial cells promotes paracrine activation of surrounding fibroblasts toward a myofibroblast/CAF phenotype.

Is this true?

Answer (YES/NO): YES